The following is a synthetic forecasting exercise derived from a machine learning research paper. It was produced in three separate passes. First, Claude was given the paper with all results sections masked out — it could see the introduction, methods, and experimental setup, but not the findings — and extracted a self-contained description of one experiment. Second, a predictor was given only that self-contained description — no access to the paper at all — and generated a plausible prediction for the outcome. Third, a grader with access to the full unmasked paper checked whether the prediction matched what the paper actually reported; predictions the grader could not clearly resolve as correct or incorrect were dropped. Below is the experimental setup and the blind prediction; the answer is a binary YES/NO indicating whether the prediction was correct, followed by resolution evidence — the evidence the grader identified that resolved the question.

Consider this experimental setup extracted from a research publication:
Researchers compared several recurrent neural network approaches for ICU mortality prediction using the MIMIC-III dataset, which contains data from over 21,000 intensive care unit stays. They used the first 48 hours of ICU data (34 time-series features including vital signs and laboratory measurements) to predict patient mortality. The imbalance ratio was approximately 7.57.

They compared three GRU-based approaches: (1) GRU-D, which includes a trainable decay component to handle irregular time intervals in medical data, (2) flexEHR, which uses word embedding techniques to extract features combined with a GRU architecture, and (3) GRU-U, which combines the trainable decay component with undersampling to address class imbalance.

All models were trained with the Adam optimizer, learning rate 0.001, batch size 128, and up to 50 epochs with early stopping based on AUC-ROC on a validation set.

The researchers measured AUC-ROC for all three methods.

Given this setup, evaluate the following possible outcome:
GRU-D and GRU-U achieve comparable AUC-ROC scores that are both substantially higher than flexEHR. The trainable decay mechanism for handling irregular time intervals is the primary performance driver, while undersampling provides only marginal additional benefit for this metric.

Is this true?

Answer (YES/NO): NO